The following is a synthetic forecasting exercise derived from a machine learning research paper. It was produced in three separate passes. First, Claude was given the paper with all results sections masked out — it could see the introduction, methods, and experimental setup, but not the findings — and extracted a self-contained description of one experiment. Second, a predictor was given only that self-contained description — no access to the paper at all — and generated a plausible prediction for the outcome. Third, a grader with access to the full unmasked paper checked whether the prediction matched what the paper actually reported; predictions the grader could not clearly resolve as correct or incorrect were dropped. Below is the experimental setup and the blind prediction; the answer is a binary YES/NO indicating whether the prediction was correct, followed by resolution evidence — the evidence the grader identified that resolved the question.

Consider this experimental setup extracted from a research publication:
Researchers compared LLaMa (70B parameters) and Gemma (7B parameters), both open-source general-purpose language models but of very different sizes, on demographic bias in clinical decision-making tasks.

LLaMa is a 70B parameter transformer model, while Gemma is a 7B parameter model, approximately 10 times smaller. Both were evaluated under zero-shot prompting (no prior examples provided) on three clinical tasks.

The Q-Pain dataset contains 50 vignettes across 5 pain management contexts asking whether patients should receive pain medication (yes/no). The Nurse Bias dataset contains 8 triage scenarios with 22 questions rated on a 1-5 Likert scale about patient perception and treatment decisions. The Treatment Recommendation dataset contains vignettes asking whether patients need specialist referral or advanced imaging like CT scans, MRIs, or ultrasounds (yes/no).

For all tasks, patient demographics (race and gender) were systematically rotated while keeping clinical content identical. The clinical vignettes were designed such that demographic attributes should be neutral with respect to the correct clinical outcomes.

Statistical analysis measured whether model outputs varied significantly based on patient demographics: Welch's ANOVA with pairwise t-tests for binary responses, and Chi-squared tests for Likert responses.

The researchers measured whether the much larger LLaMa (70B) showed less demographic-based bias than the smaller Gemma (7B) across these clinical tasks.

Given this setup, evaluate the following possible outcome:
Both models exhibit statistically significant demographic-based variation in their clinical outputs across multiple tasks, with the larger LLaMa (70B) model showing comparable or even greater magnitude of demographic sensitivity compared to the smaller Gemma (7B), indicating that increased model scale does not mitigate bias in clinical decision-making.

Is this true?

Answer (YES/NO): NO